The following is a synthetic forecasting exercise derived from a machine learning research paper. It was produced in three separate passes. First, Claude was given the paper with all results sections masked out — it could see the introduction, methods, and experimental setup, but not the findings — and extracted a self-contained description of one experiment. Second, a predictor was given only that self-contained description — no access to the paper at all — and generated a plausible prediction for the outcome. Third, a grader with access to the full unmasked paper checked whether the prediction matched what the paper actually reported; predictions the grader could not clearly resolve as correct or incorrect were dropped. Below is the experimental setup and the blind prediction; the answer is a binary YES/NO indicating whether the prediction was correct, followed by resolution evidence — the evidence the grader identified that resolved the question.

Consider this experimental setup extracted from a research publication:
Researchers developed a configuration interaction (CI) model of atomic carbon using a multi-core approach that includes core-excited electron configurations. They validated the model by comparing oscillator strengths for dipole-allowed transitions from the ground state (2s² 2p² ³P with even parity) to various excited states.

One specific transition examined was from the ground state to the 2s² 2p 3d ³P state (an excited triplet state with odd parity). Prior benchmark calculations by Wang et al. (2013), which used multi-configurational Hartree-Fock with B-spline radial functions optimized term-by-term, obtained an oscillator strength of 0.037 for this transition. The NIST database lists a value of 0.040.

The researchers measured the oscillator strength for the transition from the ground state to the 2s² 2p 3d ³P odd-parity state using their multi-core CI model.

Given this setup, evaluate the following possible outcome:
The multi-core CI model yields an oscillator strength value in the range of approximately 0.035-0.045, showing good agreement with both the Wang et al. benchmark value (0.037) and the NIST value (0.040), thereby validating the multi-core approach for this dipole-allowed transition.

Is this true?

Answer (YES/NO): NO